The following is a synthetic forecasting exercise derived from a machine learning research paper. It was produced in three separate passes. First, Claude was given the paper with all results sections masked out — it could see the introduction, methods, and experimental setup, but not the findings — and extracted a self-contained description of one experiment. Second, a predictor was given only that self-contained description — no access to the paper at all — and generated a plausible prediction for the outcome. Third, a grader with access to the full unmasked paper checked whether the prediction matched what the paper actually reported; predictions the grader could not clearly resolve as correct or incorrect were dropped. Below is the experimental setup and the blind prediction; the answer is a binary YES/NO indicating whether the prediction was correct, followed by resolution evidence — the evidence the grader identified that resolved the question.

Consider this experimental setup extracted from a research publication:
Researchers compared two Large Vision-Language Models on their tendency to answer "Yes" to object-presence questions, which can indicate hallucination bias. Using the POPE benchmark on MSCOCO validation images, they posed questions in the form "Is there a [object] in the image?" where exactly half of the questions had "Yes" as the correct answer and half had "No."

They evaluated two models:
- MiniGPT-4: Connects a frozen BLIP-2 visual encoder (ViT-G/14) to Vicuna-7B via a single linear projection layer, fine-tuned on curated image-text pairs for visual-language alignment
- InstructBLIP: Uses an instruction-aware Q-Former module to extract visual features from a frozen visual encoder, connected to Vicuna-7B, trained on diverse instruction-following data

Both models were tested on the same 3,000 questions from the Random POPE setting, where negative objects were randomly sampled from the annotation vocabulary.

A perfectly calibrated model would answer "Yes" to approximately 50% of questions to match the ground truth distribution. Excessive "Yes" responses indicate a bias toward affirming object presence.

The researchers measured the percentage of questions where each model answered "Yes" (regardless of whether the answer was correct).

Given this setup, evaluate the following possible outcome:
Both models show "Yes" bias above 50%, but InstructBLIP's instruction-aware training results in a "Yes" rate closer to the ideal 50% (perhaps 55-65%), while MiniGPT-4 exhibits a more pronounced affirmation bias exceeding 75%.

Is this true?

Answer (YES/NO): YES